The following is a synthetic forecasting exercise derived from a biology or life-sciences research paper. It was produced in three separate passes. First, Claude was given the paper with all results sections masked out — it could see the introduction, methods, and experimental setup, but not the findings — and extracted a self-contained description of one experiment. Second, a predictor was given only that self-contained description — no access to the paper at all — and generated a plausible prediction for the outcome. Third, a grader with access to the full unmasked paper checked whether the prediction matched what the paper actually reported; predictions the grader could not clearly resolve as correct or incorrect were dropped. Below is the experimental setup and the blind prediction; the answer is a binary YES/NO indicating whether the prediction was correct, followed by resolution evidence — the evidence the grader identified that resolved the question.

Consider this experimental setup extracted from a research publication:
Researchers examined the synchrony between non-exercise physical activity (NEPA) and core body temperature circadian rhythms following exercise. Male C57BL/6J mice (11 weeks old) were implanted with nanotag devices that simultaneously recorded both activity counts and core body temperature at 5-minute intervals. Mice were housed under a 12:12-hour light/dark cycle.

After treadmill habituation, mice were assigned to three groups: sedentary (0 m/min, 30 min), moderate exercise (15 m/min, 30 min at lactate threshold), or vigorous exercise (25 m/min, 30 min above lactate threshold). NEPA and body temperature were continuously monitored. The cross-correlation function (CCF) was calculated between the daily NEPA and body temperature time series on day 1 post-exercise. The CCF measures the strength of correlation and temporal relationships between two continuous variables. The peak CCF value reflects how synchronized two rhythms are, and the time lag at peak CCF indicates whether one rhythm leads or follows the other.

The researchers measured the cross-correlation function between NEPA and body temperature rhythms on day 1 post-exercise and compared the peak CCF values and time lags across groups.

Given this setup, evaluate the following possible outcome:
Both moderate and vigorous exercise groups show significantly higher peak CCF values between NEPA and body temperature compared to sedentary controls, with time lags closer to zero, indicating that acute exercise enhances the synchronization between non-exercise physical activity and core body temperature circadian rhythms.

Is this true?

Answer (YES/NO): NO